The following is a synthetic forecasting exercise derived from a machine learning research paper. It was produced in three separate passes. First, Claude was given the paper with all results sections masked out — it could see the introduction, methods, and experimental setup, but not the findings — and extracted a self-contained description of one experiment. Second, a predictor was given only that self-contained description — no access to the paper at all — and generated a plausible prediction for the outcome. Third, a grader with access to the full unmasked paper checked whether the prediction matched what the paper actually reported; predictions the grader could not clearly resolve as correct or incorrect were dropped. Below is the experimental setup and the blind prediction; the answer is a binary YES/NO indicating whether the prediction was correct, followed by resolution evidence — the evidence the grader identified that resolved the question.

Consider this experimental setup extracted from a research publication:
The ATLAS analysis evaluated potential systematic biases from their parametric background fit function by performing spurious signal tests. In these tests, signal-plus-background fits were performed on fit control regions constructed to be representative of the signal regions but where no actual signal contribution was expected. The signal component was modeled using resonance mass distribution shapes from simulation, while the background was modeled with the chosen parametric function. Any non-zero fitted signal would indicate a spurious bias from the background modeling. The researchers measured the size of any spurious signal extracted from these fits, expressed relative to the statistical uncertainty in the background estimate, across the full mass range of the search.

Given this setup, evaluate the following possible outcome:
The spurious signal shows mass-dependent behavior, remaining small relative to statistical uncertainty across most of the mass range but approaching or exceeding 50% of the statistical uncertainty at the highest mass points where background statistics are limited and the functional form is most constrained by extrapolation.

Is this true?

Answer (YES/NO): NO